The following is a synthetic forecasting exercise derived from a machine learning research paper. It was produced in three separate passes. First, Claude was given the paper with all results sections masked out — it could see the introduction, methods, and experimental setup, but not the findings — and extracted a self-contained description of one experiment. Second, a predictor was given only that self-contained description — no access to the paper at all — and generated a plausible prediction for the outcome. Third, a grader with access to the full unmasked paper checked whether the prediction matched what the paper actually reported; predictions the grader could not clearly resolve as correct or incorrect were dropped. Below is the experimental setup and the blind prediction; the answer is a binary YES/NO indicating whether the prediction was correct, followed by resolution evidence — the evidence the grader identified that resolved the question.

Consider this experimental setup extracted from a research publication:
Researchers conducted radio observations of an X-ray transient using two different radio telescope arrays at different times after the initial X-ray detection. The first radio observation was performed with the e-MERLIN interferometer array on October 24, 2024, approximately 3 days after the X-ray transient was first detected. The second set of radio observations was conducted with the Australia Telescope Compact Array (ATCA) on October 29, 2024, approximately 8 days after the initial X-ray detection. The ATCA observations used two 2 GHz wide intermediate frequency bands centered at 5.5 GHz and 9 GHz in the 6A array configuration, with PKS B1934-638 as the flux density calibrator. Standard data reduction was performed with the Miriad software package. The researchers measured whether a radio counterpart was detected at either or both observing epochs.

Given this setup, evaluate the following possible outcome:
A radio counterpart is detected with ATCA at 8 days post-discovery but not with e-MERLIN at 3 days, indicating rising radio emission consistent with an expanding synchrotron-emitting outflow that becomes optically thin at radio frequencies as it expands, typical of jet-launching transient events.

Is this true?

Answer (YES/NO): YES